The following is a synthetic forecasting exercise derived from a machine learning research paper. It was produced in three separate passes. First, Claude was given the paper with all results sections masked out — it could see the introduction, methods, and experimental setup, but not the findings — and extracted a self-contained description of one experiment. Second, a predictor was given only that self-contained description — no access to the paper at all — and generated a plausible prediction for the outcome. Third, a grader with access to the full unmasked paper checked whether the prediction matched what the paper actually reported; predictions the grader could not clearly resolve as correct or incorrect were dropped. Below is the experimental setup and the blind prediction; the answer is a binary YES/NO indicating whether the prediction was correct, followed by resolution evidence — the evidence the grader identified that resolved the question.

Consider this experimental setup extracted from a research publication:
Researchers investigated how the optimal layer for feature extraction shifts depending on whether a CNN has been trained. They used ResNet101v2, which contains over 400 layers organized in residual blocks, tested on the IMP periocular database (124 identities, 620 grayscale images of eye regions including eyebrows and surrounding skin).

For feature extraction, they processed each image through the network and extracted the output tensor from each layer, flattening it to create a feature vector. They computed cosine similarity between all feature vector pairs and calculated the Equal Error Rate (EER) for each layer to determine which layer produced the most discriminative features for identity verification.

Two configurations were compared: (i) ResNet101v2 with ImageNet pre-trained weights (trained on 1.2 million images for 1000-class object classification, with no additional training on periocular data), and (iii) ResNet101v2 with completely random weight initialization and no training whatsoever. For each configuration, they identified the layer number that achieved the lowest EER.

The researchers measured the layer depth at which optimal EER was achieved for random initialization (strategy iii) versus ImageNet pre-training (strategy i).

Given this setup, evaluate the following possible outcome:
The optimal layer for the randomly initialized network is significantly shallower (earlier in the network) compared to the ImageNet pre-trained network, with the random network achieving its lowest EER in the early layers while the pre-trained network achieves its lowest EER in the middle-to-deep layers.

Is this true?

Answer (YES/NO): NO